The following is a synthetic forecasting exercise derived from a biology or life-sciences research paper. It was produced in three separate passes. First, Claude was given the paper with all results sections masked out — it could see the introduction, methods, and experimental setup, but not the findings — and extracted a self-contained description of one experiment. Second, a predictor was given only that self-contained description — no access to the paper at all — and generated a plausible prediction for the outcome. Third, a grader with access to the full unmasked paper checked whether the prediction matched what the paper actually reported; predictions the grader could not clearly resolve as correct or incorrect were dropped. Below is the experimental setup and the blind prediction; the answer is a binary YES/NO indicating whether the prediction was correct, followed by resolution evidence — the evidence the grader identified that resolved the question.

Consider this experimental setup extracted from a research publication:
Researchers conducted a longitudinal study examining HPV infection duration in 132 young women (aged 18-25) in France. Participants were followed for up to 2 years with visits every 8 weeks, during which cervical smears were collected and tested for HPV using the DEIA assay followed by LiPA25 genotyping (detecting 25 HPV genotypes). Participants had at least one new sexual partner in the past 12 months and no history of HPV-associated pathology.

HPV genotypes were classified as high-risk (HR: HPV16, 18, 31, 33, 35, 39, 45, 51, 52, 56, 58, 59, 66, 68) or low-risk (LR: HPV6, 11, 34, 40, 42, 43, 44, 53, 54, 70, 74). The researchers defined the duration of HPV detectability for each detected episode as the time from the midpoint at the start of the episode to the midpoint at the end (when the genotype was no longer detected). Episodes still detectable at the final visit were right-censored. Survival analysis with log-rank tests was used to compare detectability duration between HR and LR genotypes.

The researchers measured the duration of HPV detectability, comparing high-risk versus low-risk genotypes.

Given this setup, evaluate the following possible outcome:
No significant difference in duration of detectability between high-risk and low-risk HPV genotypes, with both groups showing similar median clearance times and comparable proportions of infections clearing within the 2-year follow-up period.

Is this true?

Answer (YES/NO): NO